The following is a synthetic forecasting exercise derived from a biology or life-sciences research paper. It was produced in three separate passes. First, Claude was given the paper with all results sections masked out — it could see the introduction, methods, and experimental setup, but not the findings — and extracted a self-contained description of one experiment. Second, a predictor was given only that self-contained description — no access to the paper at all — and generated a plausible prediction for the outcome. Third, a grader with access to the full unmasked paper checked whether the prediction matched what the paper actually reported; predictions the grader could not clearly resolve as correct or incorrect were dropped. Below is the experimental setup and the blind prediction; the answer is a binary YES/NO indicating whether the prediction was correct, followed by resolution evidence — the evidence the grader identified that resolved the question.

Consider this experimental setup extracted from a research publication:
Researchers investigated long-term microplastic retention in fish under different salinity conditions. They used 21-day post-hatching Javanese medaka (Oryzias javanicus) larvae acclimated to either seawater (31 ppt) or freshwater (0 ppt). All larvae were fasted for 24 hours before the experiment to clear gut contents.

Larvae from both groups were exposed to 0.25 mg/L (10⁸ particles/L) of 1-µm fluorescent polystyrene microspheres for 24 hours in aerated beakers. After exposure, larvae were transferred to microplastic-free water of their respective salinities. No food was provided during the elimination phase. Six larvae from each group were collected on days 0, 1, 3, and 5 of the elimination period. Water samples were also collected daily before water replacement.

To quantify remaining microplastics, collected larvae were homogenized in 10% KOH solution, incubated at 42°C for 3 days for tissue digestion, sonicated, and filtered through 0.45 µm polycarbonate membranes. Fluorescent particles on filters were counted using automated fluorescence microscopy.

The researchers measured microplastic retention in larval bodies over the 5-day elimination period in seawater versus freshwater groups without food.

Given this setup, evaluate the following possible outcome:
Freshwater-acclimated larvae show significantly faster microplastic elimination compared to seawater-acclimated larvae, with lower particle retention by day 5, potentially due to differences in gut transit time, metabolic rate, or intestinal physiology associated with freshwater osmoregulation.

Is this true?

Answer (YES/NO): NO